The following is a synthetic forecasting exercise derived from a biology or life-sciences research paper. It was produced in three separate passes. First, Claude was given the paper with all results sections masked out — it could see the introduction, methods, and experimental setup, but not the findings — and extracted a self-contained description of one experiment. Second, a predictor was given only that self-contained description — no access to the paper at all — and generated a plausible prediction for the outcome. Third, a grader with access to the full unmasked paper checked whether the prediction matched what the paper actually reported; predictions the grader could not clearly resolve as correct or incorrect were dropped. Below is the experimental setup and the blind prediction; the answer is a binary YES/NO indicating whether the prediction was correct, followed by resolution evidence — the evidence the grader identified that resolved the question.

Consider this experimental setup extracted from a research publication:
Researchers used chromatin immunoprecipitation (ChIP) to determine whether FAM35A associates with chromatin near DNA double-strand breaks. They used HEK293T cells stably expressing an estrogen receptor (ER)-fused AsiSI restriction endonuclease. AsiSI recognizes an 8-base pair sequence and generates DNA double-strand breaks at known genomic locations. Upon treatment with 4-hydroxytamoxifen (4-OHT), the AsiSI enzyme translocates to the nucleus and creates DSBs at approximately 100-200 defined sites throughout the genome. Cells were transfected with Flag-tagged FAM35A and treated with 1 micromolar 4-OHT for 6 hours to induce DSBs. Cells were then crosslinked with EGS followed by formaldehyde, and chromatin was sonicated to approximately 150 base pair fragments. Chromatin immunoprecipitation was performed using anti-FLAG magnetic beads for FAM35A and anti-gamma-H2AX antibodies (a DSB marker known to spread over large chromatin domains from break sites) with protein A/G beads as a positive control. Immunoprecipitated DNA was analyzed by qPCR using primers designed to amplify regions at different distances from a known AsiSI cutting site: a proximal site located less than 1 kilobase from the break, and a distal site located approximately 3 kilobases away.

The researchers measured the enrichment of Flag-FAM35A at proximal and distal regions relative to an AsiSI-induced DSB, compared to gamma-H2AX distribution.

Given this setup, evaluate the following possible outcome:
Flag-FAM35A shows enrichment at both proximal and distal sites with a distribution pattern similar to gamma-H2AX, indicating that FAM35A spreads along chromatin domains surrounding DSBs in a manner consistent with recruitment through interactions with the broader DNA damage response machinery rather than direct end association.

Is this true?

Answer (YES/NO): NO